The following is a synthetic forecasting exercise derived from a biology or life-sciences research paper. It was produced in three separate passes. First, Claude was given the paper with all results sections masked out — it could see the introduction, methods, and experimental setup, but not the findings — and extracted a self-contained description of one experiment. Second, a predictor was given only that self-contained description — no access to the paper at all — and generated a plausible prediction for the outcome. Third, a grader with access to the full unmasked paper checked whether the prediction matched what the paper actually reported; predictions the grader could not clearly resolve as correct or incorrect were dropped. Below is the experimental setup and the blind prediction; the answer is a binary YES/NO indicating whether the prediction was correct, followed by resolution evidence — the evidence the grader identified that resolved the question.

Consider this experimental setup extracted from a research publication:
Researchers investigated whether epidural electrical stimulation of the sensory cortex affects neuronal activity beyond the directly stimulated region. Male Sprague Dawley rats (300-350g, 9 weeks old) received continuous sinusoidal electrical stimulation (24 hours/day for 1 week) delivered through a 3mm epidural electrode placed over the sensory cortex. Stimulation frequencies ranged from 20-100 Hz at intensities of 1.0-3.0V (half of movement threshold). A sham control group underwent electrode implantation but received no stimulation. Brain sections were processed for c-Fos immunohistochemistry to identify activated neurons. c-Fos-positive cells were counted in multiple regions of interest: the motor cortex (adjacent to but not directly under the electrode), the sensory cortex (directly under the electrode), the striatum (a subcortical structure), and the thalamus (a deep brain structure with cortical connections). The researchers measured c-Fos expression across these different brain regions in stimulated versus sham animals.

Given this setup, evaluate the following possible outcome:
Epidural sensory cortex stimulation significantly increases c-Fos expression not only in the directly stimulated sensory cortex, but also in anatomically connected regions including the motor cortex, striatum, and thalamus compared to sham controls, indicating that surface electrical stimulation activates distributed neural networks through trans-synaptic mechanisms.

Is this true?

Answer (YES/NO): YES